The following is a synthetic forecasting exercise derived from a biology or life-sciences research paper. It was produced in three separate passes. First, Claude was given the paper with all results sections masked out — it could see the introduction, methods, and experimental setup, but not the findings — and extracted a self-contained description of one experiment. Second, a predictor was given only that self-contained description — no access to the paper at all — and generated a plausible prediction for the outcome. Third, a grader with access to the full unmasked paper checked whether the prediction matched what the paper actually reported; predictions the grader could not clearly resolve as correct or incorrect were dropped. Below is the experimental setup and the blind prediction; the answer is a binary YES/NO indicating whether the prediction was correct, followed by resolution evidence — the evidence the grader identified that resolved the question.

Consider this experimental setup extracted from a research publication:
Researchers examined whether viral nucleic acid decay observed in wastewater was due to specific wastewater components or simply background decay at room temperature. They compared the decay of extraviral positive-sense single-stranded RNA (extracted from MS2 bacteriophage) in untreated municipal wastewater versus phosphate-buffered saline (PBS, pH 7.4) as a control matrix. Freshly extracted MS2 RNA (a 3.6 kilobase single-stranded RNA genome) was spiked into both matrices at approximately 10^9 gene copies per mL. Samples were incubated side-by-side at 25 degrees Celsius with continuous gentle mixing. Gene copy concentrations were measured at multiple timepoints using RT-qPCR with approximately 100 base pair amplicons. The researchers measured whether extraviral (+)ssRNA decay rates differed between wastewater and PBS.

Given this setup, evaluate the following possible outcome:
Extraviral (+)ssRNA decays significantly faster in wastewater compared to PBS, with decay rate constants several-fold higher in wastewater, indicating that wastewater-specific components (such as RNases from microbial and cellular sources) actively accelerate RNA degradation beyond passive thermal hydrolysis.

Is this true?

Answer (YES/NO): YES